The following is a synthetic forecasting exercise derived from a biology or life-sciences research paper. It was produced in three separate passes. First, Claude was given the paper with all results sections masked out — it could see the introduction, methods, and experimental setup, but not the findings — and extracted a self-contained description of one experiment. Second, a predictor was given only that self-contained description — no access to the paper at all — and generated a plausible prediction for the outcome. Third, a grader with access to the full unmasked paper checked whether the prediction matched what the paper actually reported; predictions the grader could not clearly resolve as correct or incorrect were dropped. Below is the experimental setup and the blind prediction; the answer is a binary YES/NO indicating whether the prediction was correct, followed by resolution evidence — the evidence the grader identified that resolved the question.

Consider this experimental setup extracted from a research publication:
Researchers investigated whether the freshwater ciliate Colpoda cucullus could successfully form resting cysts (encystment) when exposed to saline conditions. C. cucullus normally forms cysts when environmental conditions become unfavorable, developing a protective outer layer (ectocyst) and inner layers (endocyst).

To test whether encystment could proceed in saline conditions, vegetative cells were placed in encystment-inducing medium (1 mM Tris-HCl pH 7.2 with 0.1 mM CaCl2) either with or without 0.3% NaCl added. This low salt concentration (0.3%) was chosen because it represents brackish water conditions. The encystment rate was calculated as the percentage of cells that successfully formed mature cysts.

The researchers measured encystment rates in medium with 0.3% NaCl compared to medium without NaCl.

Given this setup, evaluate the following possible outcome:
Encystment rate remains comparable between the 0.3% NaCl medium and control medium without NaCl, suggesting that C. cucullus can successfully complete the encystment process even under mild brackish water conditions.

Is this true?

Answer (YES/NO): NO